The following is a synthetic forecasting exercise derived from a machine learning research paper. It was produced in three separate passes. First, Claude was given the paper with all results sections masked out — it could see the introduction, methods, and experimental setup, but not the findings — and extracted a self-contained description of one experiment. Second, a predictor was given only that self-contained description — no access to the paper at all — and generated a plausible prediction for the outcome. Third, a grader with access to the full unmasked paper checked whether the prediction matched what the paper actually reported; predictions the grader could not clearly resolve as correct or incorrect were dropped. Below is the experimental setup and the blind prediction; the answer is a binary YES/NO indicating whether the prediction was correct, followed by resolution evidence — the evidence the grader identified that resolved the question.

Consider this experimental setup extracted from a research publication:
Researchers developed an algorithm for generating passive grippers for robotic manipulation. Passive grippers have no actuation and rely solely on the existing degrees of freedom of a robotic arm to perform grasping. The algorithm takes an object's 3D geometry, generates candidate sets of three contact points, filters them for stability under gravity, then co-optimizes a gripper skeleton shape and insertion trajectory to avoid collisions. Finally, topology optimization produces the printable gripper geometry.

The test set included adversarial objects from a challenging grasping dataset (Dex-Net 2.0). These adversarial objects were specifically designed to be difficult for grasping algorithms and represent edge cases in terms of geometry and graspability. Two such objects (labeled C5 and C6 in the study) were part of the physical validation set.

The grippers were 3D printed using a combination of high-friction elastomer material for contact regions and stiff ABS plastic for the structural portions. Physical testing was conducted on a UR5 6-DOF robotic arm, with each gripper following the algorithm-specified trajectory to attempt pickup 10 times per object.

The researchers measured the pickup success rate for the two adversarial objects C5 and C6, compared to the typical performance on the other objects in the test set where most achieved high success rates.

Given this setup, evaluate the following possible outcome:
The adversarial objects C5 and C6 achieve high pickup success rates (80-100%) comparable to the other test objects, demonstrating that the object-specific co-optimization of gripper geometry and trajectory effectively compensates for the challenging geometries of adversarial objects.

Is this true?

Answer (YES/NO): NO